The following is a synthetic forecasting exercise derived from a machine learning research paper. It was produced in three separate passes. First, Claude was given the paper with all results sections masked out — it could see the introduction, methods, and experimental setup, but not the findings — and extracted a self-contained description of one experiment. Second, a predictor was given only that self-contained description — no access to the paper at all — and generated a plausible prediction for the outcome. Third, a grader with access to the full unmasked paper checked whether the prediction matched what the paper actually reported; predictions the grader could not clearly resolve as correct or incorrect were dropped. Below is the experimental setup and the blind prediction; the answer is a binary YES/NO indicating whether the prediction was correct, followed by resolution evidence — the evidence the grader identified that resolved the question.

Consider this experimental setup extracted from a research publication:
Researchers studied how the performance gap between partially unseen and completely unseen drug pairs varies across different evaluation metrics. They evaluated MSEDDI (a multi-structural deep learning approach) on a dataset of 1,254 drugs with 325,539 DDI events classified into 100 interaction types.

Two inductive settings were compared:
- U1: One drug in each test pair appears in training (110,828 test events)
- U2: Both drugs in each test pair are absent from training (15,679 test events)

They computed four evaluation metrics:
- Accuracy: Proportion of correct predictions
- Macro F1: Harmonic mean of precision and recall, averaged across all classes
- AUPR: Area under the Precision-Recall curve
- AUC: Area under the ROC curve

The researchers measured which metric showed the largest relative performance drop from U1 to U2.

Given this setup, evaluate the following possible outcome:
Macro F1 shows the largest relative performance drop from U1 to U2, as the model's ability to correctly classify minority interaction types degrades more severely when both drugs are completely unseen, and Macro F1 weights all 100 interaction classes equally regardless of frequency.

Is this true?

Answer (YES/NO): YES